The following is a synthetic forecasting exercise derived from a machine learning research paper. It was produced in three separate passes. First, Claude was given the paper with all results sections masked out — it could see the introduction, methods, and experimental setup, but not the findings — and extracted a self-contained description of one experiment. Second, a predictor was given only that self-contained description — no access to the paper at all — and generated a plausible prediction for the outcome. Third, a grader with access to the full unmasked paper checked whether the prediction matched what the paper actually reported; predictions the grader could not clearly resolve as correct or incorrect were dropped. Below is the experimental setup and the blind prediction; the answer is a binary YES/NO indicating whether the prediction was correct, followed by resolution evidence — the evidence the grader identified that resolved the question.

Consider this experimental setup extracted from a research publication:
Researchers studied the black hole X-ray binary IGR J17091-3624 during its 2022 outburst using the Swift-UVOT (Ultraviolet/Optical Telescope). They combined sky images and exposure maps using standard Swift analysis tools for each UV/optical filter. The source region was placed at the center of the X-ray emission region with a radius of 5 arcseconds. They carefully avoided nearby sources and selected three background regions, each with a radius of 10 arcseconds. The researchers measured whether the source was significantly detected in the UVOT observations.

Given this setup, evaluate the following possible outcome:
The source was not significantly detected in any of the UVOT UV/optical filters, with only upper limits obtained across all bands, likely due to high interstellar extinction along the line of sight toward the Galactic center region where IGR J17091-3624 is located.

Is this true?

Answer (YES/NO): YES